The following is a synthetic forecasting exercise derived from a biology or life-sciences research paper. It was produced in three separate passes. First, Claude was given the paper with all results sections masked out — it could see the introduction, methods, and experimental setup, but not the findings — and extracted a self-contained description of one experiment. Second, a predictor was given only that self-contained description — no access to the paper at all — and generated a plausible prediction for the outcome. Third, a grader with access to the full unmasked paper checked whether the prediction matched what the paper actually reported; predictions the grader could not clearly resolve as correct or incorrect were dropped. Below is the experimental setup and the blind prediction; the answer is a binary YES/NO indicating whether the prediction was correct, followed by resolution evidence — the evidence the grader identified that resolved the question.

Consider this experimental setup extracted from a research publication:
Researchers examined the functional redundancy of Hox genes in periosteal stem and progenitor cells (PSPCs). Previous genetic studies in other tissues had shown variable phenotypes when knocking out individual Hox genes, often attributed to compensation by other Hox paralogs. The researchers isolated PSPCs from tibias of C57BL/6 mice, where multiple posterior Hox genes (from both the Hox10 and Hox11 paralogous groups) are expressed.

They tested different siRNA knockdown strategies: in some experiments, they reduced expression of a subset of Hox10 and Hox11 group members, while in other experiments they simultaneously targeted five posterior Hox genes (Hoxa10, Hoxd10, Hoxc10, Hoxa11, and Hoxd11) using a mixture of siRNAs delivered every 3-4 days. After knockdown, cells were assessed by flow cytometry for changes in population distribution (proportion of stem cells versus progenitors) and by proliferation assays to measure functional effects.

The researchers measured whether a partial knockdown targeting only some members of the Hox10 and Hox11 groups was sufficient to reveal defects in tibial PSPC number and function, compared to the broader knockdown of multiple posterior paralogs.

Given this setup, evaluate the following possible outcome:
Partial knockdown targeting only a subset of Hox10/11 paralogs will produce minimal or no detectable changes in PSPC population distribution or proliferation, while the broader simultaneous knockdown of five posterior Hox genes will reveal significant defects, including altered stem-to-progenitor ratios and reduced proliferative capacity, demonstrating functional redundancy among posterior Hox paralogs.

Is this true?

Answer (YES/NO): YES